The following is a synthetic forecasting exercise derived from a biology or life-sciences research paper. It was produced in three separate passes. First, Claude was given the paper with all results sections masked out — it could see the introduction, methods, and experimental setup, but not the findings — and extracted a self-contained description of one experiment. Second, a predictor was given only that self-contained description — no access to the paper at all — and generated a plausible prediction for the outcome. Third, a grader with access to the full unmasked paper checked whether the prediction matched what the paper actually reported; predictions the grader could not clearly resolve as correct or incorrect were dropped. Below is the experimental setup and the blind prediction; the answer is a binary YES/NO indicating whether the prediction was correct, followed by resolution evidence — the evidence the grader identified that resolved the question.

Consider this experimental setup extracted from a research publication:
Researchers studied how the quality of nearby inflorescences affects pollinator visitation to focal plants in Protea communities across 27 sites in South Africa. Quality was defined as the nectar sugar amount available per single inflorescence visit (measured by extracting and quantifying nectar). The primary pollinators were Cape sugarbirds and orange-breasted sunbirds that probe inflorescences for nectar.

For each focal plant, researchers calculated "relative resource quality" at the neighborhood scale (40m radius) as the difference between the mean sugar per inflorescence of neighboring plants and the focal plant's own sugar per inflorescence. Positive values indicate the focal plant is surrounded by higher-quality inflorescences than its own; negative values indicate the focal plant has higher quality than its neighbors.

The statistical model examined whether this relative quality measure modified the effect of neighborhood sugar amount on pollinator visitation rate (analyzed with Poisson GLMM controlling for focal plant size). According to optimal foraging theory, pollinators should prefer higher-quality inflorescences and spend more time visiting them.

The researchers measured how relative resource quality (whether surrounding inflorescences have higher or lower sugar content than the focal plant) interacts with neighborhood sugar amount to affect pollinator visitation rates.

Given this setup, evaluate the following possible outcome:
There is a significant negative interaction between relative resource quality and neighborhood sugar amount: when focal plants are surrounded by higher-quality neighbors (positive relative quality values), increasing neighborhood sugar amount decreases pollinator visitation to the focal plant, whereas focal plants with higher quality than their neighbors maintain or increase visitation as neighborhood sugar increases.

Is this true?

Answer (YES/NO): NO